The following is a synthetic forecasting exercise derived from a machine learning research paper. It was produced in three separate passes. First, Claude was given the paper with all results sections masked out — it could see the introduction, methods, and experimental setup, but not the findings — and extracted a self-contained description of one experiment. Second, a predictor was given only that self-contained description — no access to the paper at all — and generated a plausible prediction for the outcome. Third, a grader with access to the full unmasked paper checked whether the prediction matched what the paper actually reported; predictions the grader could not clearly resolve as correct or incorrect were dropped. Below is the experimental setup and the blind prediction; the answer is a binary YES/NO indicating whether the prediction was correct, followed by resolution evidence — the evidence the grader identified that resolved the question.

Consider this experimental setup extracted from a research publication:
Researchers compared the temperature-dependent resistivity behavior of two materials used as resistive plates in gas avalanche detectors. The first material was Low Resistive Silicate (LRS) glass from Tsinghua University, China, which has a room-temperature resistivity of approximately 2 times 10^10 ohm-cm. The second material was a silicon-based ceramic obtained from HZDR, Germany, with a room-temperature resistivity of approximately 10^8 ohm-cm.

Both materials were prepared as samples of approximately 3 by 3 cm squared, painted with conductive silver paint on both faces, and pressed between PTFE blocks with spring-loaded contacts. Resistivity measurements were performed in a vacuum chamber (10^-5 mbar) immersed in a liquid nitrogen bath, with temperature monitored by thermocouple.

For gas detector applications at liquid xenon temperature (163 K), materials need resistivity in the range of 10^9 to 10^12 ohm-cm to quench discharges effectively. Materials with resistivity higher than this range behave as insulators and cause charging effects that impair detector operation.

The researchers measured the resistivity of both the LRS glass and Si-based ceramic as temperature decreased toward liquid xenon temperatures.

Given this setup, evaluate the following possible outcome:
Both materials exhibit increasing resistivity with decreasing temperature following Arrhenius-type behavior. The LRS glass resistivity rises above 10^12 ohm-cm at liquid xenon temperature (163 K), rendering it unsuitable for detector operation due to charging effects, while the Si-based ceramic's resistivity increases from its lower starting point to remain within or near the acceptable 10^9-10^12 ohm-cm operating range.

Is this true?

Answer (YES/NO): NO